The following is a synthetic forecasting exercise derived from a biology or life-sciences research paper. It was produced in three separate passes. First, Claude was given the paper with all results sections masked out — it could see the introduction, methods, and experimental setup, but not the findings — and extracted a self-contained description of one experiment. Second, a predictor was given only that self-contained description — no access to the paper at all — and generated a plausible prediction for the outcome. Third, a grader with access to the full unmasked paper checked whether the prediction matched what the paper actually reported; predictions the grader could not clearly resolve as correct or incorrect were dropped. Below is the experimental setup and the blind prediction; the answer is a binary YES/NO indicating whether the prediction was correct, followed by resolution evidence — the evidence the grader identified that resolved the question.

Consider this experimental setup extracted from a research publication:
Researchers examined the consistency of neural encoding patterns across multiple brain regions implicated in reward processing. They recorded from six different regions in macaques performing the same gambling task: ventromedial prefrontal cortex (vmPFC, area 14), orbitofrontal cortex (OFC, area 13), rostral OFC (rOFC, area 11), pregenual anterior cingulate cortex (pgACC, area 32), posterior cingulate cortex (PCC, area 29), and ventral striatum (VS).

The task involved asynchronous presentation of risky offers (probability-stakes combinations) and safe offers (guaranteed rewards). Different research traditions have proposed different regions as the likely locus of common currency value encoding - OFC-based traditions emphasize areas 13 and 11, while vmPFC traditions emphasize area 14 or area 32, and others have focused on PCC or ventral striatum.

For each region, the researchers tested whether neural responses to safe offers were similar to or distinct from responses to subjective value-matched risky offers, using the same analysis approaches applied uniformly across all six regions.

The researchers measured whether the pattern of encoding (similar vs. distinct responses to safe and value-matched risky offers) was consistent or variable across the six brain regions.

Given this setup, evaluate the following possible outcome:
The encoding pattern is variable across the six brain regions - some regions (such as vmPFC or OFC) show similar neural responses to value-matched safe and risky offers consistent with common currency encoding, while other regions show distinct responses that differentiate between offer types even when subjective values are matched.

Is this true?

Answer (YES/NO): NO